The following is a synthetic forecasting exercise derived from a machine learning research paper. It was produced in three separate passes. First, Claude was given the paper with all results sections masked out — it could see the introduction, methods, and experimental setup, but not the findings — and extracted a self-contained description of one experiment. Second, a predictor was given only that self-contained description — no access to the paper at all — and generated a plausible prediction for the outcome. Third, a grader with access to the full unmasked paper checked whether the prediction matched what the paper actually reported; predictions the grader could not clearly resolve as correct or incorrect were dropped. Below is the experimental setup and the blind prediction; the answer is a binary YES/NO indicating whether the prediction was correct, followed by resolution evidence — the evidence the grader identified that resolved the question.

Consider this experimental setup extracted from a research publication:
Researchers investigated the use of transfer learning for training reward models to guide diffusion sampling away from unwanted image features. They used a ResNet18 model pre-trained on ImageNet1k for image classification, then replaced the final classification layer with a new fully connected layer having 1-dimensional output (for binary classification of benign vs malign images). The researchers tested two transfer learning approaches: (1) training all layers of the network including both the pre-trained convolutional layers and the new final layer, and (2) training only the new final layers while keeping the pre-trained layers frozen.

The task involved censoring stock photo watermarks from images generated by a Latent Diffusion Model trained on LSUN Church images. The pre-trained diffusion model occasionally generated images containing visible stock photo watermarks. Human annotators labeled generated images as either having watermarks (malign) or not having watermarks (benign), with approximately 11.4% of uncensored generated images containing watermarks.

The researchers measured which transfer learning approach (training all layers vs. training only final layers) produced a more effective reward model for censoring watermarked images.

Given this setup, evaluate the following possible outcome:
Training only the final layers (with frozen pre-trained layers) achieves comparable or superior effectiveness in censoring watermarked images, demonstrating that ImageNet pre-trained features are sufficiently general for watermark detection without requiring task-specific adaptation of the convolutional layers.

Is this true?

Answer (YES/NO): NO